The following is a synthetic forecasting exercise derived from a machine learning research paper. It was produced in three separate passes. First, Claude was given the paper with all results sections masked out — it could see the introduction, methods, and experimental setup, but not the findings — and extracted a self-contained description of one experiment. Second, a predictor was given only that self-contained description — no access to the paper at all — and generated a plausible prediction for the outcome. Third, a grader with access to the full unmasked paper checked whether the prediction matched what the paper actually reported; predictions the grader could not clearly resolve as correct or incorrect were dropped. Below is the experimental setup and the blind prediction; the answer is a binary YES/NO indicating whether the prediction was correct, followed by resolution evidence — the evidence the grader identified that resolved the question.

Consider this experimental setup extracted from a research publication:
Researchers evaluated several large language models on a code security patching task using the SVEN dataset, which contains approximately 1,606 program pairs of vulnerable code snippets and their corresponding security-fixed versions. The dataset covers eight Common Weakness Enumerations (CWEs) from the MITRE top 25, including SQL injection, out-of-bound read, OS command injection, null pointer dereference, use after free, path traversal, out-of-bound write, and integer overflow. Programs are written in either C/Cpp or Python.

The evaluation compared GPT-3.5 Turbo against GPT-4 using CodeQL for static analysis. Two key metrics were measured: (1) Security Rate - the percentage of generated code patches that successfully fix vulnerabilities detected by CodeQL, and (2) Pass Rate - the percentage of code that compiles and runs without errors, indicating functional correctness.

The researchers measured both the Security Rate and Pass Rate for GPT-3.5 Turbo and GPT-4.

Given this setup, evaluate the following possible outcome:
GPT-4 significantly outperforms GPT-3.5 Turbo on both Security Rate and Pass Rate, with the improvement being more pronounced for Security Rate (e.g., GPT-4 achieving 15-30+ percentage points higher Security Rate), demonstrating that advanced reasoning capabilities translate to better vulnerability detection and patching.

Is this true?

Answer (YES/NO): NO